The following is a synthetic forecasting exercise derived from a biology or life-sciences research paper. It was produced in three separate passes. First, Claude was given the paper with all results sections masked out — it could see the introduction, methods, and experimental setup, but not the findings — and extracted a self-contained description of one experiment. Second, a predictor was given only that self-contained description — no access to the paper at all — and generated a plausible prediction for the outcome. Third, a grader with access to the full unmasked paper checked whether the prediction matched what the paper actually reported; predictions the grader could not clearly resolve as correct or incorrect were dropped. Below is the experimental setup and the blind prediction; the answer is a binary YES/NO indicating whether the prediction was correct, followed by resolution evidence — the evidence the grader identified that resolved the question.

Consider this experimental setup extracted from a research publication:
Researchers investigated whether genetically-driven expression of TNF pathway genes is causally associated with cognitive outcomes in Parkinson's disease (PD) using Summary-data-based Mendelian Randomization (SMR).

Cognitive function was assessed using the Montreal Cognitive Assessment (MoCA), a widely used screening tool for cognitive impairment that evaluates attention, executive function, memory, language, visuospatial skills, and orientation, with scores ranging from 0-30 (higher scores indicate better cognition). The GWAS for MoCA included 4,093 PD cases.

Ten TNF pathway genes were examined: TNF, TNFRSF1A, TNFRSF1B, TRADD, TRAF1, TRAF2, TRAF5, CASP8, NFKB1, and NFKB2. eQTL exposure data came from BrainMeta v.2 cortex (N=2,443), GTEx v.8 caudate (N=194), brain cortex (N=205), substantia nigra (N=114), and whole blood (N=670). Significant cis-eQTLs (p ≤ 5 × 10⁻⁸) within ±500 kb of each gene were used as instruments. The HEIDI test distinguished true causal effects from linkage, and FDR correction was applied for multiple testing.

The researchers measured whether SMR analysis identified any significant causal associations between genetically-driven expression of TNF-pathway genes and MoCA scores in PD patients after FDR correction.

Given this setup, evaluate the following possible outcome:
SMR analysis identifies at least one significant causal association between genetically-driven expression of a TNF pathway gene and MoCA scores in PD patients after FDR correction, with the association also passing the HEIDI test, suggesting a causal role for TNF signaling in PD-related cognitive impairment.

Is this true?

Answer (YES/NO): NO